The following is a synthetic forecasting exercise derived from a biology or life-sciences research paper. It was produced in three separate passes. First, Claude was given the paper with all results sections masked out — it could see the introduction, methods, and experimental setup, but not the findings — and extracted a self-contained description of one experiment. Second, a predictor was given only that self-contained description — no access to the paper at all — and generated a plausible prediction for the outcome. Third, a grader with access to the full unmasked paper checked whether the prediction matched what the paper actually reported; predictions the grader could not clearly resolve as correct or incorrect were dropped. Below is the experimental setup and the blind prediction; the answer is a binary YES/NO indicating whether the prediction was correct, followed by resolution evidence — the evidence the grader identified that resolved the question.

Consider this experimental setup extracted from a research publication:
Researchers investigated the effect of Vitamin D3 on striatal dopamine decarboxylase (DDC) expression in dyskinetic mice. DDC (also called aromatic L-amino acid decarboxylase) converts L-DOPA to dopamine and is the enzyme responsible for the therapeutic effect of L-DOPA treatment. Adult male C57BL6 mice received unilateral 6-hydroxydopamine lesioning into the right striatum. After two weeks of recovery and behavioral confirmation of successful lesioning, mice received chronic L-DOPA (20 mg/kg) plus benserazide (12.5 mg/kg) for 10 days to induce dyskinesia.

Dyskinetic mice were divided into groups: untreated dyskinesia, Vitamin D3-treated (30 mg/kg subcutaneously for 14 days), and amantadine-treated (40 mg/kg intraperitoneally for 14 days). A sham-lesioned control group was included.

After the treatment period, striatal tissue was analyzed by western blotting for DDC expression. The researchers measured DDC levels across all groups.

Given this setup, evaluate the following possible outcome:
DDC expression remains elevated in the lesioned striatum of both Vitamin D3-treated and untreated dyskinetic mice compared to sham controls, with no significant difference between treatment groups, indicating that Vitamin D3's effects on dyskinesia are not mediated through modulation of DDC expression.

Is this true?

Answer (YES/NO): NO